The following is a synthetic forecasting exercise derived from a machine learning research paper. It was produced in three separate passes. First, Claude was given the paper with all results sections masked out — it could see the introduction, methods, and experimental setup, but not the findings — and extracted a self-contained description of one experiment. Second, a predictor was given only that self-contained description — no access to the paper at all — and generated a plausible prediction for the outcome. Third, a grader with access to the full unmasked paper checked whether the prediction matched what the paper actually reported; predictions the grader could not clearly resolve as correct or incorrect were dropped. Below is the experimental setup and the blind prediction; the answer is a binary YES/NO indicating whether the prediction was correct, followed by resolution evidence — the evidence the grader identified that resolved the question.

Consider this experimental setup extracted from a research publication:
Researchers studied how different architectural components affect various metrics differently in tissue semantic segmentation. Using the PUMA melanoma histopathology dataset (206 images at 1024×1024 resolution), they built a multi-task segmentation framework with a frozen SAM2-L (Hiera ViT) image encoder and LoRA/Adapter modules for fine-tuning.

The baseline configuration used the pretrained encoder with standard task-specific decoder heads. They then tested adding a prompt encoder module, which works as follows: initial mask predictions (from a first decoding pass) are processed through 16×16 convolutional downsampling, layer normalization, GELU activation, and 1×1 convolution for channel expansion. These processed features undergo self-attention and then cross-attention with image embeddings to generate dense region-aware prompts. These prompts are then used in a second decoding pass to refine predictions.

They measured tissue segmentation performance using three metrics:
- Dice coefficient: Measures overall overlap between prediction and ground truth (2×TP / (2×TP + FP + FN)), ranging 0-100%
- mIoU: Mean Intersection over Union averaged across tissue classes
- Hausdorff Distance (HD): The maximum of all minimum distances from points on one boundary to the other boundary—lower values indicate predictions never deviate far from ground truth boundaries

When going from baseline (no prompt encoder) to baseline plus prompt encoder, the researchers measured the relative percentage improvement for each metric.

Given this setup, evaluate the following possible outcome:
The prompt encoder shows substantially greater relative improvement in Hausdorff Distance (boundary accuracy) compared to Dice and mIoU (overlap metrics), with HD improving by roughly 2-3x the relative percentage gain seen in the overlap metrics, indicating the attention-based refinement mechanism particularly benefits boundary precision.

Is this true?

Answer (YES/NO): NO